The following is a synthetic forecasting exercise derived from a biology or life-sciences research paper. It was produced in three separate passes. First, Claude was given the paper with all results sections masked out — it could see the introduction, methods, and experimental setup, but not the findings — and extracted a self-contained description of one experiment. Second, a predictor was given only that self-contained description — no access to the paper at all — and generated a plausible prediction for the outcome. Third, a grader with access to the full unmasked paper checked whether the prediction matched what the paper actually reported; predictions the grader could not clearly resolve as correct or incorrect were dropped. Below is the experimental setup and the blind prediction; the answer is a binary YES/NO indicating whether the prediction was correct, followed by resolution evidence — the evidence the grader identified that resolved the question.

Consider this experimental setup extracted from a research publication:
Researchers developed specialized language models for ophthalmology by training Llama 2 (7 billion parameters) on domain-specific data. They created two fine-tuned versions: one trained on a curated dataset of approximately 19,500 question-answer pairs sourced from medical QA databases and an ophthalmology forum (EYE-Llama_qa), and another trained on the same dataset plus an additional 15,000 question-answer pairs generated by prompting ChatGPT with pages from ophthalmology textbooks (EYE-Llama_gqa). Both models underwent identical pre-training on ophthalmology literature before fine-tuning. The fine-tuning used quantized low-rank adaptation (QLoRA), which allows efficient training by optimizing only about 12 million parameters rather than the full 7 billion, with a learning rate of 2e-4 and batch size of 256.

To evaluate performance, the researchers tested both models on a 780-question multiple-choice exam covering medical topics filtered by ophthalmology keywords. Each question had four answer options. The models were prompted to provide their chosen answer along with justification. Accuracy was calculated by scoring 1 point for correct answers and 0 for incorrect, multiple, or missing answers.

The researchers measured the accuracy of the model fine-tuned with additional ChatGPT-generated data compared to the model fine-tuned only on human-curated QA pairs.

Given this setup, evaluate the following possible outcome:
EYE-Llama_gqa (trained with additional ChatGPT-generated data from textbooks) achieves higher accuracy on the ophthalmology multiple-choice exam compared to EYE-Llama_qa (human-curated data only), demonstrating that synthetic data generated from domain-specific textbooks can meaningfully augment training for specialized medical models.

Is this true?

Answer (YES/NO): NO